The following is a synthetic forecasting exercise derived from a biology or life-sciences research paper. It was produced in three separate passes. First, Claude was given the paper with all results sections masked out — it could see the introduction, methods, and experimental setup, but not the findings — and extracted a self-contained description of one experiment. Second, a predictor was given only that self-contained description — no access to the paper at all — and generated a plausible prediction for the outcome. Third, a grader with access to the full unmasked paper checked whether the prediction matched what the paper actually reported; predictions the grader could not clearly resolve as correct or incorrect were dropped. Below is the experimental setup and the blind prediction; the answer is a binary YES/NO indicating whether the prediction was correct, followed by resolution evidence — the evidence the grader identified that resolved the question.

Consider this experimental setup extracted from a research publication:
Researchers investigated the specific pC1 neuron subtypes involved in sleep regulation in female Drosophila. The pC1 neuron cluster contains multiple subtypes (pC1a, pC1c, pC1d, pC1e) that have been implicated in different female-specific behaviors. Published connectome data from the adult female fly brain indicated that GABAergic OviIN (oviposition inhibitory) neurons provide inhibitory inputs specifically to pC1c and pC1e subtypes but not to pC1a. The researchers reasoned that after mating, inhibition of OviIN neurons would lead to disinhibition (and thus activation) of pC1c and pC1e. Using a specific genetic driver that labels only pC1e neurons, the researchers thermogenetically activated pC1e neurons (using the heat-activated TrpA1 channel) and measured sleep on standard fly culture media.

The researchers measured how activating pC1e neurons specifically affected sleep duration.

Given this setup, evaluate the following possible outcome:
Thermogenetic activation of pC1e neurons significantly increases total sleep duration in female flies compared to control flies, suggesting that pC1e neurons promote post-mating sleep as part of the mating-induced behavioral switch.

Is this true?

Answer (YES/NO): NO